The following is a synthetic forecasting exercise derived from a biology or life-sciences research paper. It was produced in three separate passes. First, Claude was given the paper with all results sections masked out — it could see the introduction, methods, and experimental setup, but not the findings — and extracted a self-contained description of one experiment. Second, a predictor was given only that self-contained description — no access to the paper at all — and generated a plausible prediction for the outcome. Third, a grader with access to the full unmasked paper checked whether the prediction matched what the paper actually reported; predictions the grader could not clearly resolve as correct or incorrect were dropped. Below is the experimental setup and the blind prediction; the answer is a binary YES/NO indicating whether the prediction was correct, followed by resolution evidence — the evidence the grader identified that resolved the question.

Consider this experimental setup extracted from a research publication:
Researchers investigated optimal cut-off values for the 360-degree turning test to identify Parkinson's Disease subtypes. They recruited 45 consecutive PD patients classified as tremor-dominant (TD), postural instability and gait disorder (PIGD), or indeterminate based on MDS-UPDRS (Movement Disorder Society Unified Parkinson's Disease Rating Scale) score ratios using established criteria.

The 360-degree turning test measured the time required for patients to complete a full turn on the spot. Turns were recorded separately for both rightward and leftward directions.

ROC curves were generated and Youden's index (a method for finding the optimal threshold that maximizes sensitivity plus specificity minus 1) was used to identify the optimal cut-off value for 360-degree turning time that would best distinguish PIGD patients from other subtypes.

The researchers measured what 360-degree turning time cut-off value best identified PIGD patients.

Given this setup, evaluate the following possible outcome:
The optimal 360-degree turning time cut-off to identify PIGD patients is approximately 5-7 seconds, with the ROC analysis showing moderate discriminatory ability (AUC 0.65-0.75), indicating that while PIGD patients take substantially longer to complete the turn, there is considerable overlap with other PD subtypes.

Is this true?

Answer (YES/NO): NO